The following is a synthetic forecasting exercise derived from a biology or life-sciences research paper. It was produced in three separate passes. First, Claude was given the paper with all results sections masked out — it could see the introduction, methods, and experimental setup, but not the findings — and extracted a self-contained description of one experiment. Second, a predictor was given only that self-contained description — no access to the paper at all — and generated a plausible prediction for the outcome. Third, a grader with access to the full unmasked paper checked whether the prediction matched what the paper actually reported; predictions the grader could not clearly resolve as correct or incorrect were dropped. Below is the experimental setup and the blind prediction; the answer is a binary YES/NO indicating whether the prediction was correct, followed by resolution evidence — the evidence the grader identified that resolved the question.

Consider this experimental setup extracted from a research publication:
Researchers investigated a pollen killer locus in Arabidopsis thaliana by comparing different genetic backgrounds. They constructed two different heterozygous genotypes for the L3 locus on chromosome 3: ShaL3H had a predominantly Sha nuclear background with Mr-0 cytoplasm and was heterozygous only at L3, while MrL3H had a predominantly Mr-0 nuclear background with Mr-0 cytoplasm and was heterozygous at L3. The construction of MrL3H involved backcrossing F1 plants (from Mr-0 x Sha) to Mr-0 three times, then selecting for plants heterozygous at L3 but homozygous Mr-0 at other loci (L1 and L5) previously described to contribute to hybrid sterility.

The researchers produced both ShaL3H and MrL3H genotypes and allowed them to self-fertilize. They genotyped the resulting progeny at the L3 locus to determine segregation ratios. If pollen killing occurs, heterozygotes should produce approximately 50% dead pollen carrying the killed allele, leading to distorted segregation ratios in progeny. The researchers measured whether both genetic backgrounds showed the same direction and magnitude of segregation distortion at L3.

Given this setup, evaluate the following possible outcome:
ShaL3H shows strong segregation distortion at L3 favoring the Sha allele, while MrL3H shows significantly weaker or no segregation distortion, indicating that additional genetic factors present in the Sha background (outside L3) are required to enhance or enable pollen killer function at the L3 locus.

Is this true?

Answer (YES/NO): NO